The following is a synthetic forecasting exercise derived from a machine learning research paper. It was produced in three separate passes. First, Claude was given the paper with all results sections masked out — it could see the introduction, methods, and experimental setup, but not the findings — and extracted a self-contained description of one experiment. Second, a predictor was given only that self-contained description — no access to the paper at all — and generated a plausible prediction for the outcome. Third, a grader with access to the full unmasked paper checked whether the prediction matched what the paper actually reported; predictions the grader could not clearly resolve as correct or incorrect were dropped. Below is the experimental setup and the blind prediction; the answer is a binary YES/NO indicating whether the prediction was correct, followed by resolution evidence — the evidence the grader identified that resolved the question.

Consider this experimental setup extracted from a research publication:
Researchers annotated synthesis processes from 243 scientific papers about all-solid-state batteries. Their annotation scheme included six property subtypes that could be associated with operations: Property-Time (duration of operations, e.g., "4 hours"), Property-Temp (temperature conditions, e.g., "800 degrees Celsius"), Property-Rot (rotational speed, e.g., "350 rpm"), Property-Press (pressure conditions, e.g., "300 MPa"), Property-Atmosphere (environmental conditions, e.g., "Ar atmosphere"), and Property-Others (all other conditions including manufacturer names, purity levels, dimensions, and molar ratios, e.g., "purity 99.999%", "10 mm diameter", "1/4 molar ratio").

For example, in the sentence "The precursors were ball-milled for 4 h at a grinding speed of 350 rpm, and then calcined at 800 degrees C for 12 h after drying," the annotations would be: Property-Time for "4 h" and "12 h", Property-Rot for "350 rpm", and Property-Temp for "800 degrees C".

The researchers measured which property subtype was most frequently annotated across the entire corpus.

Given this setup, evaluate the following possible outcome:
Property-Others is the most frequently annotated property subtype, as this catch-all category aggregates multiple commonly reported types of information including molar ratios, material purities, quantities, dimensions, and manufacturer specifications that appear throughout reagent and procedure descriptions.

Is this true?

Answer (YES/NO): YES